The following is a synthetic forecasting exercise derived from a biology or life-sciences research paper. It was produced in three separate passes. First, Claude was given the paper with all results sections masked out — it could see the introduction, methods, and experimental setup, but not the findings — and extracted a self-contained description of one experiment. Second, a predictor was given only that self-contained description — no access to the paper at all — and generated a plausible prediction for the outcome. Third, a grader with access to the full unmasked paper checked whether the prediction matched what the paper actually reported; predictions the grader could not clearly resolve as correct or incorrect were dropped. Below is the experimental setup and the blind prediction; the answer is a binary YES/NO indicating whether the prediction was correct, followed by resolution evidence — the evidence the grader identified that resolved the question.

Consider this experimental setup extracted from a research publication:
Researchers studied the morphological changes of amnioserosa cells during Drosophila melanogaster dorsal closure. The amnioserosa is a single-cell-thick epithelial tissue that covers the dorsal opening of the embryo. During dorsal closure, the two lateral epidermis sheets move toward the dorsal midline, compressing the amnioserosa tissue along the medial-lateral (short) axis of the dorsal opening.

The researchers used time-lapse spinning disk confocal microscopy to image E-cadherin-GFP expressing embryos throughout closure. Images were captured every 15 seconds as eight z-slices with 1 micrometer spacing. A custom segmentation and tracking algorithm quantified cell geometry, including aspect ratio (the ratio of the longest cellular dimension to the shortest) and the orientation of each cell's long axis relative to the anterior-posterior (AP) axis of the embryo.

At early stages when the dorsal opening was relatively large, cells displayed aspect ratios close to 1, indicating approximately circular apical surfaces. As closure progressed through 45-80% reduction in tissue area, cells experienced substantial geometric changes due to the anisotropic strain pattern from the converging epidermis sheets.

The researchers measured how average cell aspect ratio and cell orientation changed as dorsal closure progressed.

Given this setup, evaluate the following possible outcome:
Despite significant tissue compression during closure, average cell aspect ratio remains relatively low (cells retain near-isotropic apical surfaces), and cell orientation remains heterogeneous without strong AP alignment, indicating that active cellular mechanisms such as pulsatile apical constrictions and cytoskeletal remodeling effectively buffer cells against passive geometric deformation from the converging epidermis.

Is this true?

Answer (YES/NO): NO